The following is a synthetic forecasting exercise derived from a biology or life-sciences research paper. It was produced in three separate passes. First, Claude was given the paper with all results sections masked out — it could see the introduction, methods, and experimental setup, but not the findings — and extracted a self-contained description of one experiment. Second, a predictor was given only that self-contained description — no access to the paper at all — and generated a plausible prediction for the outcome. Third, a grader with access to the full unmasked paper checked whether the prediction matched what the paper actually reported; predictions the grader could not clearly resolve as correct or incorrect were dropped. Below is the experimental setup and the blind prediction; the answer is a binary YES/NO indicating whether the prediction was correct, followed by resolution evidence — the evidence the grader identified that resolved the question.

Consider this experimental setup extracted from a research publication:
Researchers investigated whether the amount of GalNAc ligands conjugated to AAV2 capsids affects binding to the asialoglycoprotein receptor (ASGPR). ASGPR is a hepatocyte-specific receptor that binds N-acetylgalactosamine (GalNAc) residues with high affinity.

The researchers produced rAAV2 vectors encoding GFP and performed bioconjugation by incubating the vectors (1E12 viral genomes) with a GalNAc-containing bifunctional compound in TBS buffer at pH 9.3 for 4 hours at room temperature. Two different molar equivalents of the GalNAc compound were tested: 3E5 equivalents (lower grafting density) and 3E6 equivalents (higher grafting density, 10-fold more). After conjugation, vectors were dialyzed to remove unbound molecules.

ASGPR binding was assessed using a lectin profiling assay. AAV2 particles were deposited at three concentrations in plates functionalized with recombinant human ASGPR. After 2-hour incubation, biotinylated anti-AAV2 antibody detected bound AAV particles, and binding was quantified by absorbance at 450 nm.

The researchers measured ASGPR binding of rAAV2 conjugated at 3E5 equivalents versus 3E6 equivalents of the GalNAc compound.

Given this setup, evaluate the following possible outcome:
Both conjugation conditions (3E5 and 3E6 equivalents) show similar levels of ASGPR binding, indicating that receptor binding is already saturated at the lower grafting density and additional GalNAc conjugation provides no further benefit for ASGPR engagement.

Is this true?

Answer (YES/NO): NO